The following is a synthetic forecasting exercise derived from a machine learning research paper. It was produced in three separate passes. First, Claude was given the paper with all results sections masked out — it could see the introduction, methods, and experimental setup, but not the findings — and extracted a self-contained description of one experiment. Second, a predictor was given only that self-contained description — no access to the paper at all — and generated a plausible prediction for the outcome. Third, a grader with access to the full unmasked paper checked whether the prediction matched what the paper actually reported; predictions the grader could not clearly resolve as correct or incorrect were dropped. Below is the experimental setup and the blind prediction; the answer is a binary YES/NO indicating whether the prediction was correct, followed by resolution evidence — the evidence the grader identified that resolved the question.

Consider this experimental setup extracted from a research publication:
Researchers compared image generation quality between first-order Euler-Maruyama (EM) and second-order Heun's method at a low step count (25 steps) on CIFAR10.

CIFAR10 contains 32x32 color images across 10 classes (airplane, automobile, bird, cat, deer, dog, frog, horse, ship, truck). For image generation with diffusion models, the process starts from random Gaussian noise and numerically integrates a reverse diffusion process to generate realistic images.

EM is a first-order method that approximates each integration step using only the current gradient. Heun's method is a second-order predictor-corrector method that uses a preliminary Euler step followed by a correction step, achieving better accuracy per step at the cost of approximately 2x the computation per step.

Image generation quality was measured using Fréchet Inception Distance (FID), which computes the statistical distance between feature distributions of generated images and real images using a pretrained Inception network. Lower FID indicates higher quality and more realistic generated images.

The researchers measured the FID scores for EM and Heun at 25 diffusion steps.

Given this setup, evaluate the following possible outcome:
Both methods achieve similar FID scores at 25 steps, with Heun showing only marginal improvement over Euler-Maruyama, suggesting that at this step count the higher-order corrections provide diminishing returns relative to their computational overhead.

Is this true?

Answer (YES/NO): NO